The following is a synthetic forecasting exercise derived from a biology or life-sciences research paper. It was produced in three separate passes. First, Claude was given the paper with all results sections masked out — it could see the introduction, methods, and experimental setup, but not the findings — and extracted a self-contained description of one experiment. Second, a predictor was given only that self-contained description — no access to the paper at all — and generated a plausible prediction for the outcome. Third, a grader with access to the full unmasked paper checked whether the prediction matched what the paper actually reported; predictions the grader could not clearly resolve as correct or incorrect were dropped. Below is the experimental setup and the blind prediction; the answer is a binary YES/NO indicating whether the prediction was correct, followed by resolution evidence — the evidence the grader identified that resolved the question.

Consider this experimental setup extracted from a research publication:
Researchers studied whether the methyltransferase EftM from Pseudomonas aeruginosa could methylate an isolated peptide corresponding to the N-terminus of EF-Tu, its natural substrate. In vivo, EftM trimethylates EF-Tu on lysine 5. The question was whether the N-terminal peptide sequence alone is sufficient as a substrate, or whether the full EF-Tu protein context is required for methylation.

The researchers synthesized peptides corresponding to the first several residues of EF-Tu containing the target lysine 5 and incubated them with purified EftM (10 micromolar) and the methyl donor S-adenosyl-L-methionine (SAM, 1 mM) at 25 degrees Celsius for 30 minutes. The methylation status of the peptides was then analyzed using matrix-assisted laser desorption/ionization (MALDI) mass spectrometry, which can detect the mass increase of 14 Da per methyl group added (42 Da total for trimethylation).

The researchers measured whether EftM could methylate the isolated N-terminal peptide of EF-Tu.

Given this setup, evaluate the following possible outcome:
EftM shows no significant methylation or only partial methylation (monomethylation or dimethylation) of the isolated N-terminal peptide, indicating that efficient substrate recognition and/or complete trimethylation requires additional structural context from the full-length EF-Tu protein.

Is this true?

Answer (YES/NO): YES